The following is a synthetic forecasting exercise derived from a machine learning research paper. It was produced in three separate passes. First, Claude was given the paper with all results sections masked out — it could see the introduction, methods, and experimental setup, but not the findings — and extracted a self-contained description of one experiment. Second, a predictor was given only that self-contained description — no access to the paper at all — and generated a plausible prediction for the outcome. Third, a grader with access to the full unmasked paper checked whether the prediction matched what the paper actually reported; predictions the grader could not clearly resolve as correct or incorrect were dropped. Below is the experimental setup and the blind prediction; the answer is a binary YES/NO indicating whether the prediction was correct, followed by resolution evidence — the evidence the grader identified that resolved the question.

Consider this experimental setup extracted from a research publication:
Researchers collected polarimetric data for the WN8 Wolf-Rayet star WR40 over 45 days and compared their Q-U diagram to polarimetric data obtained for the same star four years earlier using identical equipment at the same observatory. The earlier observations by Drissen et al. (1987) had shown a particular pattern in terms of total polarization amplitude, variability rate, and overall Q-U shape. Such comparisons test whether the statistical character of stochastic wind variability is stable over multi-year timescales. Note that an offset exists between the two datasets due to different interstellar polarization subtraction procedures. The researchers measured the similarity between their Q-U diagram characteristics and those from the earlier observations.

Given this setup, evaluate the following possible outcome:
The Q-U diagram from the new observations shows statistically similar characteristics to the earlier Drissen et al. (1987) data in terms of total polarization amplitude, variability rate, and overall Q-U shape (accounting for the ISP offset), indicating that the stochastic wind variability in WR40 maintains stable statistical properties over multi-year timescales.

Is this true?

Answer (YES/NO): YES